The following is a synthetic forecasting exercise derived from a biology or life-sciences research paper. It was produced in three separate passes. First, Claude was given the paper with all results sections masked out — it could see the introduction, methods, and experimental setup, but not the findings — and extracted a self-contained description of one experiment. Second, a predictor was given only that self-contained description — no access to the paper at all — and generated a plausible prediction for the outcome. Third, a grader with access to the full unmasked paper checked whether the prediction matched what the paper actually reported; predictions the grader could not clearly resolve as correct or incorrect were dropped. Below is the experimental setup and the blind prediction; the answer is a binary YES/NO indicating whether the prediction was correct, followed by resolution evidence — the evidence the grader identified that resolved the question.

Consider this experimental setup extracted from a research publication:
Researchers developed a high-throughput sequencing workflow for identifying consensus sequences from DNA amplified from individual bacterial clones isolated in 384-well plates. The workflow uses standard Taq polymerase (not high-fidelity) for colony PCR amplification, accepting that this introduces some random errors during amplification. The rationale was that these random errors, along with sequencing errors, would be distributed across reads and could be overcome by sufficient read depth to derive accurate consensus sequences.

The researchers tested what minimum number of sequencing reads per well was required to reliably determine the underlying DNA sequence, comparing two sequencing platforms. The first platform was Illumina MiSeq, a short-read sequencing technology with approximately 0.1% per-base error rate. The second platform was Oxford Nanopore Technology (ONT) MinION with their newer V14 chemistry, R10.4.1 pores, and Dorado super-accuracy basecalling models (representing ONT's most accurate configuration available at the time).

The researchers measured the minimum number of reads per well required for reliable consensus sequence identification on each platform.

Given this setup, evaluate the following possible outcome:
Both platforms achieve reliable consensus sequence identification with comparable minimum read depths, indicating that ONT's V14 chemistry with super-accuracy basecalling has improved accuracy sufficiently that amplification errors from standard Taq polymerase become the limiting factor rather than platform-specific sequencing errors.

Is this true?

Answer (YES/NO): NO